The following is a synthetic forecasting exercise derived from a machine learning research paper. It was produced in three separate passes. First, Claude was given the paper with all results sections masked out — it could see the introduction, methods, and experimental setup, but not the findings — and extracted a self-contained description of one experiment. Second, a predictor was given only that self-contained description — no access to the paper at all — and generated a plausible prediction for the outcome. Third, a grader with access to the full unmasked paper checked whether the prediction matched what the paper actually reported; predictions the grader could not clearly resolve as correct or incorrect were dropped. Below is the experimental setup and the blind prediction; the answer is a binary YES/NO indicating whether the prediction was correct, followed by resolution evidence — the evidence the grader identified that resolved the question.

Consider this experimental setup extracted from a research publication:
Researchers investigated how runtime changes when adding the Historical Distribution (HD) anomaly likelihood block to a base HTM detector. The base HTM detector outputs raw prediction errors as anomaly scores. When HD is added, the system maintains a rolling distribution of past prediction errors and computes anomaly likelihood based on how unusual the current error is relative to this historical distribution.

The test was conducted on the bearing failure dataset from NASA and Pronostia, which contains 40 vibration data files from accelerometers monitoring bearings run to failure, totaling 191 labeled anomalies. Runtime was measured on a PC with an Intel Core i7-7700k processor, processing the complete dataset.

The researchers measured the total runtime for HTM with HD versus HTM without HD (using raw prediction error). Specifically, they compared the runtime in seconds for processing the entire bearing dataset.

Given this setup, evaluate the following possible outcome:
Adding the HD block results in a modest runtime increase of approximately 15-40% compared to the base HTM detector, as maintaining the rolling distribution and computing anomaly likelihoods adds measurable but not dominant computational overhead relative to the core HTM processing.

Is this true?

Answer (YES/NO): YES